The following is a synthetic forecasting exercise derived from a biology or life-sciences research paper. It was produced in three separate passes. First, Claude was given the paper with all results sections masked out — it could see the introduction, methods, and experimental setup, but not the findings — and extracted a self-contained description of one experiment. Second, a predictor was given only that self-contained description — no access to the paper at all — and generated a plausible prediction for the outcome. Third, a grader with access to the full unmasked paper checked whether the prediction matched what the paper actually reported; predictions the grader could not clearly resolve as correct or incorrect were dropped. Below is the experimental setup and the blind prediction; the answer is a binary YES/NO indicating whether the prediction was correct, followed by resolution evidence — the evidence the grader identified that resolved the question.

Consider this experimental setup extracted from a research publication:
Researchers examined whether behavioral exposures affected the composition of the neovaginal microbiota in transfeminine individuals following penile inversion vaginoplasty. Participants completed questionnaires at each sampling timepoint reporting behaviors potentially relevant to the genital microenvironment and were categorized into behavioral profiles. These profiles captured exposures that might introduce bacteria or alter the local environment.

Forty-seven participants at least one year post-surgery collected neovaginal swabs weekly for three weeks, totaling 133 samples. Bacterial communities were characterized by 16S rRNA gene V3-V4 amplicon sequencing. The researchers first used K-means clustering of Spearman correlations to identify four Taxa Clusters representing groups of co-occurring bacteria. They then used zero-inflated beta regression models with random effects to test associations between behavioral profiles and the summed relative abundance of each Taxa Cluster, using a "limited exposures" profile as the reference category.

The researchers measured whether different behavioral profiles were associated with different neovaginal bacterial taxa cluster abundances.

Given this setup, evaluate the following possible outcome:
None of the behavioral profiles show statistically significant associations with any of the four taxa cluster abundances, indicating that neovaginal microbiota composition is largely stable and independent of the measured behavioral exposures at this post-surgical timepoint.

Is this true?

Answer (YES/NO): NO